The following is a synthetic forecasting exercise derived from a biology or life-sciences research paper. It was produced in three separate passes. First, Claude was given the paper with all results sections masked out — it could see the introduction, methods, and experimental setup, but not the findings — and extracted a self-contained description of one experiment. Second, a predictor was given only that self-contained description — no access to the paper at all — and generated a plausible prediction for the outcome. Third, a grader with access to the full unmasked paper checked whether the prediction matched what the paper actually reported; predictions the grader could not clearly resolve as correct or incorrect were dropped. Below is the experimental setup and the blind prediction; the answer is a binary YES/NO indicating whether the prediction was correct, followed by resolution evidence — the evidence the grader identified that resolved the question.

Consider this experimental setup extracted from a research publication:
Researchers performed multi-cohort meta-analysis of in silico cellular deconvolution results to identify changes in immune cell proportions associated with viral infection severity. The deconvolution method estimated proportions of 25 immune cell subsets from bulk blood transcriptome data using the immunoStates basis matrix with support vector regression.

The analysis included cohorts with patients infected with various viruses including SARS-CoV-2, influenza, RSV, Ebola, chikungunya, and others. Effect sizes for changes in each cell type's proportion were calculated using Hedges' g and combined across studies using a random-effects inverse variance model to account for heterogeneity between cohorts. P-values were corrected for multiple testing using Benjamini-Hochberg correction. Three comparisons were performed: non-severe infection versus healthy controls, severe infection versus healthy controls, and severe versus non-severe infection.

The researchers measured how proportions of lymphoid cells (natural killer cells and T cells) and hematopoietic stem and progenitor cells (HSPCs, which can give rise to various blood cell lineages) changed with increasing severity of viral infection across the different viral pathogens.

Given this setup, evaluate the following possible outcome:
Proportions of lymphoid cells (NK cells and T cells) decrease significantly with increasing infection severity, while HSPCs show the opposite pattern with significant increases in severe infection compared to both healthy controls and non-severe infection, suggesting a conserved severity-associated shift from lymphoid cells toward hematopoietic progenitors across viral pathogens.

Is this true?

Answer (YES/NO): YES